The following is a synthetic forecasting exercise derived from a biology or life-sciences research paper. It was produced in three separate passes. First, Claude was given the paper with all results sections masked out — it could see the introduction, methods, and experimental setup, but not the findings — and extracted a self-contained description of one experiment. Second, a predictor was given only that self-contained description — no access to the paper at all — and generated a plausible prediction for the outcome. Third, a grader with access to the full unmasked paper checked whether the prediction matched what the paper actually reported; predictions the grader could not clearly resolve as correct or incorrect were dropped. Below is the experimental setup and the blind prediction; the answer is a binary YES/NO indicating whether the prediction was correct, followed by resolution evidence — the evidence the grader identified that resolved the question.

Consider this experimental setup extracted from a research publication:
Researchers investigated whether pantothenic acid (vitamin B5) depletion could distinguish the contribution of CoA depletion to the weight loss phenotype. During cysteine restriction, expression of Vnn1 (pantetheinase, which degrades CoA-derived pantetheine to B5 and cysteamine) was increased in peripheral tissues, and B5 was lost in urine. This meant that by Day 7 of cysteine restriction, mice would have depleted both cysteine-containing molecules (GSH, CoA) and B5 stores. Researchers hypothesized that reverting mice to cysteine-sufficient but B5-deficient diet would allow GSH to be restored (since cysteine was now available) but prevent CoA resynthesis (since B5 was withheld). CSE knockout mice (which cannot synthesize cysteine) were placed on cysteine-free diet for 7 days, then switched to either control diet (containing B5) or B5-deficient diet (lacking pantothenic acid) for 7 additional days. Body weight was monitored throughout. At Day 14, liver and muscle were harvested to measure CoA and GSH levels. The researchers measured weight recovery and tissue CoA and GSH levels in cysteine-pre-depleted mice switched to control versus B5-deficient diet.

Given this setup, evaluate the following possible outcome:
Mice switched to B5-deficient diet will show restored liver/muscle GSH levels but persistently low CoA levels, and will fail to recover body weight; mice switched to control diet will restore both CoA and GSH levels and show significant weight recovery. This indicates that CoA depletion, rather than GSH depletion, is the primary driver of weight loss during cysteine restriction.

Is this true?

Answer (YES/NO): NO